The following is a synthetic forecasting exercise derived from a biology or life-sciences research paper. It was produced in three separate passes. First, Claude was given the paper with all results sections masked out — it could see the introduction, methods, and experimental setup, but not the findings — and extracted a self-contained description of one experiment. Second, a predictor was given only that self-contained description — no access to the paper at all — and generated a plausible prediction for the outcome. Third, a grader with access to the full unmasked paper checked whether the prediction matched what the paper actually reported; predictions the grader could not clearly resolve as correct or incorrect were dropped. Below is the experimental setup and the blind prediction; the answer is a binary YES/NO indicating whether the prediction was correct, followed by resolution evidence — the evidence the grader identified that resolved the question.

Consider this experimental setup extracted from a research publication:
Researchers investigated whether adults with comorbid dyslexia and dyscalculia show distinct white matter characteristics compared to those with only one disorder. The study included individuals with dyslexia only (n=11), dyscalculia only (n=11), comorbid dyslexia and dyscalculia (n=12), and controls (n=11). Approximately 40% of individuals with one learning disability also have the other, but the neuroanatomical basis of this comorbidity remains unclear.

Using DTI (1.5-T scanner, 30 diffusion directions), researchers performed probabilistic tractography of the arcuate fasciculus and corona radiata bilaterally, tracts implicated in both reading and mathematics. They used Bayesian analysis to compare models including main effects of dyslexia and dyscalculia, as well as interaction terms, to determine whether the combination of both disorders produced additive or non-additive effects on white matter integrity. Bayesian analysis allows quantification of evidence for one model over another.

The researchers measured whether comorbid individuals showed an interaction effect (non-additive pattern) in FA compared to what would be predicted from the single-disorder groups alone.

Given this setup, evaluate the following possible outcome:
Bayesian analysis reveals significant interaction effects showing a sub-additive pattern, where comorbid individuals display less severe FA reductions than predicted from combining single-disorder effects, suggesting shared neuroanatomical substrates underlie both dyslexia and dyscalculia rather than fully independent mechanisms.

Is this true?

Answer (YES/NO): NO